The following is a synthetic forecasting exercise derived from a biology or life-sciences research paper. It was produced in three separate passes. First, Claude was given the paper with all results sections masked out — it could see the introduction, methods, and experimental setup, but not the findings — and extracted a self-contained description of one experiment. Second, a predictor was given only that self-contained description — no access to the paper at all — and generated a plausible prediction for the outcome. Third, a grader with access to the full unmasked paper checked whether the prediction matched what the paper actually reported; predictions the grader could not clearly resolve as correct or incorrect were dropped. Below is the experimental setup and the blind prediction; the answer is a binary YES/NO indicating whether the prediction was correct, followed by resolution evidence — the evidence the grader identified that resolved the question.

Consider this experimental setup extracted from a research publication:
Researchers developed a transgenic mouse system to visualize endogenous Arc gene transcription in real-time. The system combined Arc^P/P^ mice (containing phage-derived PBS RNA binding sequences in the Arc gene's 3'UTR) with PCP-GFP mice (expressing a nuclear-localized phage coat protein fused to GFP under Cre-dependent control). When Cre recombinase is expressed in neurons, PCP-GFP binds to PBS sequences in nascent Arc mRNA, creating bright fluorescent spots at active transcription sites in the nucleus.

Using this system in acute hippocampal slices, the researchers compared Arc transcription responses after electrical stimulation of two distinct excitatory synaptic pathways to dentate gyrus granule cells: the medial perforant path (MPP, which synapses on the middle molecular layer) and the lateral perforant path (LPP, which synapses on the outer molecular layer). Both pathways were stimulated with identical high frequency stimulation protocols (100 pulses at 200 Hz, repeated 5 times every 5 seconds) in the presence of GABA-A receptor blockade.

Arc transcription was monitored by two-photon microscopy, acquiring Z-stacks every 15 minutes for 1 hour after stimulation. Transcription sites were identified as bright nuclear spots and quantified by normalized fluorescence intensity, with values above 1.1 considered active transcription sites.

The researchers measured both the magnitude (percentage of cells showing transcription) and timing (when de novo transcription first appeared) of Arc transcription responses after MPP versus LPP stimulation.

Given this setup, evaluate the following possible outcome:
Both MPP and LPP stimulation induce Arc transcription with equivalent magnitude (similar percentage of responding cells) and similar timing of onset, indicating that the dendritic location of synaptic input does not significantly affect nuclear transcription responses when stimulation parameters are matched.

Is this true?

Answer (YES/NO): NO